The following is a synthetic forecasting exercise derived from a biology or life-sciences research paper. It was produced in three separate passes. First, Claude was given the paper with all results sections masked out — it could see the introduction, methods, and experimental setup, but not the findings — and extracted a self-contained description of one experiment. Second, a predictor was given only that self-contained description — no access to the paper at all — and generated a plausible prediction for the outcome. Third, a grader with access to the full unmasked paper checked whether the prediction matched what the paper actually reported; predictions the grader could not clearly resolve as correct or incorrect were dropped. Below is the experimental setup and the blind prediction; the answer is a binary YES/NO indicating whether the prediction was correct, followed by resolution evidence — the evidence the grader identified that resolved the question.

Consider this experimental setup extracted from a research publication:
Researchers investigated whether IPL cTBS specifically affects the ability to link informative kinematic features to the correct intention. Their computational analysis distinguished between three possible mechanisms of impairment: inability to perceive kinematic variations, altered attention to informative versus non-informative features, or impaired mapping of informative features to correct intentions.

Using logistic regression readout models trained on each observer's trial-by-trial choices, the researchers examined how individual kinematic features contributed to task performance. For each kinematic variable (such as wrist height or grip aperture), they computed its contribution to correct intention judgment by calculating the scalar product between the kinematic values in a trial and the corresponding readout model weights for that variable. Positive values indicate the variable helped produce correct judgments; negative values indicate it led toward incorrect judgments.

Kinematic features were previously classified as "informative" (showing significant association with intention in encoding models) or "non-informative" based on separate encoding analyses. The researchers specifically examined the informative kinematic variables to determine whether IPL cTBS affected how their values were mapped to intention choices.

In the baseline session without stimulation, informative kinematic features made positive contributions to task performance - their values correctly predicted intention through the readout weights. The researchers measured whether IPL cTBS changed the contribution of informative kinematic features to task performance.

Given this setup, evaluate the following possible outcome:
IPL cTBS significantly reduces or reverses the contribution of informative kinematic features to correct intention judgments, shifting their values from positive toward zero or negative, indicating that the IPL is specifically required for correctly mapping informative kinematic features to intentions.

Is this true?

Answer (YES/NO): YES